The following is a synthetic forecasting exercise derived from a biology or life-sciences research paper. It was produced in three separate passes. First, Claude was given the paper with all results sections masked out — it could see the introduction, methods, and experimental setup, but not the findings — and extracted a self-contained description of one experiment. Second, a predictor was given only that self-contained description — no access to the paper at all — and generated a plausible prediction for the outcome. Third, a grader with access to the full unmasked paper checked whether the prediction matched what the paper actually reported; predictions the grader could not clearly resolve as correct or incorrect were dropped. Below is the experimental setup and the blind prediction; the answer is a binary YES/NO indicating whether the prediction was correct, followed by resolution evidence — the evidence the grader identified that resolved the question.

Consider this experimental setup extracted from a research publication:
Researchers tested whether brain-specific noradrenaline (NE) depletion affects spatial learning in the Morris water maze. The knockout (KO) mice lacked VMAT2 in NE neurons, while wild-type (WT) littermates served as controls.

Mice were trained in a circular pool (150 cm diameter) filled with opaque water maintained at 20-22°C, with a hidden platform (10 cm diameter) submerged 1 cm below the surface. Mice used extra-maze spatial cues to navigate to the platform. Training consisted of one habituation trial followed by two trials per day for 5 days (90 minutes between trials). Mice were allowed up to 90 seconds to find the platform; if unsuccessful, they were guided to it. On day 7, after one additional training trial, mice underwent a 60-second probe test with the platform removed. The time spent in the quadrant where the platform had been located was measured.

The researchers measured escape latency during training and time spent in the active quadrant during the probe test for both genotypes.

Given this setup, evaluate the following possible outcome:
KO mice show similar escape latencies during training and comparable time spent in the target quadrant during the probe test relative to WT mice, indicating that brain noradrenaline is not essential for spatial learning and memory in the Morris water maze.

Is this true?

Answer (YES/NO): YES